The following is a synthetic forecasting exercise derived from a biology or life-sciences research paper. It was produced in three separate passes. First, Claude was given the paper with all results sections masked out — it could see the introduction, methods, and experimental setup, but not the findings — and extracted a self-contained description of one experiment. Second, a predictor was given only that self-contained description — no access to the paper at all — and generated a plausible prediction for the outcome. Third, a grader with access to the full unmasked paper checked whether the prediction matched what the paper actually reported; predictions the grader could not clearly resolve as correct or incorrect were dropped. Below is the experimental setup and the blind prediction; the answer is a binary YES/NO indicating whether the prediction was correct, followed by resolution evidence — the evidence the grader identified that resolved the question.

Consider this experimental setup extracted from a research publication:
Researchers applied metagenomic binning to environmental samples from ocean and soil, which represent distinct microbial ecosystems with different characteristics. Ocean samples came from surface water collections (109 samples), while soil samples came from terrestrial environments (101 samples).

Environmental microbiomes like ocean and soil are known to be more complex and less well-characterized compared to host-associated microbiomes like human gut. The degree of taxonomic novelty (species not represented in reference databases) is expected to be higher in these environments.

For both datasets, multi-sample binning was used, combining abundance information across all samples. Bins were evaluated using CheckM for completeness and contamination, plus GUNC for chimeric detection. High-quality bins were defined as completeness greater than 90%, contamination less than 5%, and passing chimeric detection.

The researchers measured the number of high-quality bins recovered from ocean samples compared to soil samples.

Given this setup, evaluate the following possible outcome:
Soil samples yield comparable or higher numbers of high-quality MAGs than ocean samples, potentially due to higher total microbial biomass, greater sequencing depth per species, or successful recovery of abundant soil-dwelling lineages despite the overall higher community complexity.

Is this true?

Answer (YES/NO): NO